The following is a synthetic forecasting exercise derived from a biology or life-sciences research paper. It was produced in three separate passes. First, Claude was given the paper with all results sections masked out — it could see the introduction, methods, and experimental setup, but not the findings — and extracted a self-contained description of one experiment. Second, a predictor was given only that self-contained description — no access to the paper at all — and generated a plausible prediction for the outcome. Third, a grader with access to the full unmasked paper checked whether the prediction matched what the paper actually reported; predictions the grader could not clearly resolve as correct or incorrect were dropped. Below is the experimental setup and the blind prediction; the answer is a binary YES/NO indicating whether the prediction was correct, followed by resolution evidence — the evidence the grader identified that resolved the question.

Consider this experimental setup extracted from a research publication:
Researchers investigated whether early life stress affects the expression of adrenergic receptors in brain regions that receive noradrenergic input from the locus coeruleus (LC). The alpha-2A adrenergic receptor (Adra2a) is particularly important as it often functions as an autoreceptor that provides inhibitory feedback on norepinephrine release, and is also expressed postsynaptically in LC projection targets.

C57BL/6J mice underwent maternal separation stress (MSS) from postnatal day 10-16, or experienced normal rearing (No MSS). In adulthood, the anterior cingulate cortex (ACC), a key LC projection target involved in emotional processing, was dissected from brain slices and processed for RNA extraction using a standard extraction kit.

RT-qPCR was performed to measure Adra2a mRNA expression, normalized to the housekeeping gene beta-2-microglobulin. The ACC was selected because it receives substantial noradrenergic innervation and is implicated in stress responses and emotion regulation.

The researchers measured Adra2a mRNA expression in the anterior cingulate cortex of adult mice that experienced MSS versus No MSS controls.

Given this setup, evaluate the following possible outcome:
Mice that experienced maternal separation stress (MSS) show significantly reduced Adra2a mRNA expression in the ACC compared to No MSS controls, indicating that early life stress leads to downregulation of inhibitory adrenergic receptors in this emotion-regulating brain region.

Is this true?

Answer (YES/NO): NO